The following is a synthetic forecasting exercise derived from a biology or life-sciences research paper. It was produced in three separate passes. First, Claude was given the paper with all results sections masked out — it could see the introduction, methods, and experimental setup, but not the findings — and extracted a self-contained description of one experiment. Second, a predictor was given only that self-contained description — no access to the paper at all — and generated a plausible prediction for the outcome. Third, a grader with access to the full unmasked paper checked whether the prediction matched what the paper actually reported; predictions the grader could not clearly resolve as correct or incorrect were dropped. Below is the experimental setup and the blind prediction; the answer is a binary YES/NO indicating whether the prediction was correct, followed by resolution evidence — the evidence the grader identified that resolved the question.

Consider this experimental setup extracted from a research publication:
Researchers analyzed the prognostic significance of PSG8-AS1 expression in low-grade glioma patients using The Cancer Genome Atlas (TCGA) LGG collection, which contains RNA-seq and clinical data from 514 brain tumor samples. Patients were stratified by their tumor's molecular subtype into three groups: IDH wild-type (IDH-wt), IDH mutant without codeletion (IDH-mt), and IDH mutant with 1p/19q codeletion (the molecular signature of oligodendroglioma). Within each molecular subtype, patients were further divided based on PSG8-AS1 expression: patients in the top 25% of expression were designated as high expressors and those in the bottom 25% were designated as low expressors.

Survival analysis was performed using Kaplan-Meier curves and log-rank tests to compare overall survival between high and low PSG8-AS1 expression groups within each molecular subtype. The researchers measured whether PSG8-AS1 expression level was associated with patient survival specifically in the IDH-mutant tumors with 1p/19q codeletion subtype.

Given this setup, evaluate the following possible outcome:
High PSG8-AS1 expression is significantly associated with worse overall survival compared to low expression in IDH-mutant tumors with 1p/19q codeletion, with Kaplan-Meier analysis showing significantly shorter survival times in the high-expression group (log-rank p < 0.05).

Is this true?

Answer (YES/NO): NO